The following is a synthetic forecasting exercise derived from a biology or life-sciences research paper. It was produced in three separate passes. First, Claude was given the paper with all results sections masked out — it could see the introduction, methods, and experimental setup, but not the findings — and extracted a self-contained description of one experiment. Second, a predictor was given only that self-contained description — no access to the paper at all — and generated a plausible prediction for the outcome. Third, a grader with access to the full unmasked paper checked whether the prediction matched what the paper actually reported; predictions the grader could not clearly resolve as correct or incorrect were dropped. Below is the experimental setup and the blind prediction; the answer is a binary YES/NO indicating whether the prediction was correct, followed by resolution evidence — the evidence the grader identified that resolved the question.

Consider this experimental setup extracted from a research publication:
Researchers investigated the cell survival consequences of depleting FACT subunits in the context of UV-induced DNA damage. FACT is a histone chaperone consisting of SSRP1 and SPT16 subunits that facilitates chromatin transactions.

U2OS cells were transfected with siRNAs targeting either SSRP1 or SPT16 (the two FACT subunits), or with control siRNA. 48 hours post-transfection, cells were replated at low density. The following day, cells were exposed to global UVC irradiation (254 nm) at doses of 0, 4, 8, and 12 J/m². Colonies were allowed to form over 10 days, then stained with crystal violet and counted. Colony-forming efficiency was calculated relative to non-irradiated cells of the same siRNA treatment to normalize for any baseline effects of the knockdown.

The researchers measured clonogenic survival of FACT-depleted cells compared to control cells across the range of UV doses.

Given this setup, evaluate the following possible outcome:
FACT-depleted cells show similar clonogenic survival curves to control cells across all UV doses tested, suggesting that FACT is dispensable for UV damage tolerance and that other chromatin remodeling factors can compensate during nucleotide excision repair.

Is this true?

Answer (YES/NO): NO